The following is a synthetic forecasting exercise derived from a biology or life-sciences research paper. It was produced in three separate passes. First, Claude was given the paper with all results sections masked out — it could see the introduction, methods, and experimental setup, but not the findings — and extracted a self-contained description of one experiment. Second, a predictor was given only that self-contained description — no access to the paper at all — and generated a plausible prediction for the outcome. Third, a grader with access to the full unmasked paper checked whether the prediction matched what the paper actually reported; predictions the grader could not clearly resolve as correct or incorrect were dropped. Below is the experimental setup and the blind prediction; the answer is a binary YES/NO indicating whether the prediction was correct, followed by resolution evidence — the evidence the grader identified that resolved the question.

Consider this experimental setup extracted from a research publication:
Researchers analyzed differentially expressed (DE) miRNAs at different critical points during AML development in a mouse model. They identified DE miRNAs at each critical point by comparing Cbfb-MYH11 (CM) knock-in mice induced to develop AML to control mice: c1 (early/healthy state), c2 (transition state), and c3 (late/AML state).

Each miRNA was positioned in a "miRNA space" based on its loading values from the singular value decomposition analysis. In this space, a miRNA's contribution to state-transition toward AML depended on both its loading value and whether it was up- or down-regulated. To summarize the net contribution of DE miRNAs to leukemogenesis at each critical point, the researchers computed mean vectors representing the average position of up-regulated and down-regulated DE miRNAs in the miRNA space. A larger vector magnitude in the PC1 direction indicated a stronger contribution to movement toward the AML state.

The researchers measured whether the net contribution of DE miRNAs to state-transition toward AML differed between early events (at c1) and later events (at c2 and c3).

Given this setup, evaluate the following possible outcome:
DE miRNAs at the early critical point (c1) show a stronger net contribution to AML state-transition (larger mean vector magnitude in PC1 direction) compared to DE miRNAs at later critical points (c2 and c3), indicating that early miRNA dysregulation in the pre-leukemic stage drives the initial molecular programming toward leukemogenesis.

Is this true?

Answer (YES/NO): NO